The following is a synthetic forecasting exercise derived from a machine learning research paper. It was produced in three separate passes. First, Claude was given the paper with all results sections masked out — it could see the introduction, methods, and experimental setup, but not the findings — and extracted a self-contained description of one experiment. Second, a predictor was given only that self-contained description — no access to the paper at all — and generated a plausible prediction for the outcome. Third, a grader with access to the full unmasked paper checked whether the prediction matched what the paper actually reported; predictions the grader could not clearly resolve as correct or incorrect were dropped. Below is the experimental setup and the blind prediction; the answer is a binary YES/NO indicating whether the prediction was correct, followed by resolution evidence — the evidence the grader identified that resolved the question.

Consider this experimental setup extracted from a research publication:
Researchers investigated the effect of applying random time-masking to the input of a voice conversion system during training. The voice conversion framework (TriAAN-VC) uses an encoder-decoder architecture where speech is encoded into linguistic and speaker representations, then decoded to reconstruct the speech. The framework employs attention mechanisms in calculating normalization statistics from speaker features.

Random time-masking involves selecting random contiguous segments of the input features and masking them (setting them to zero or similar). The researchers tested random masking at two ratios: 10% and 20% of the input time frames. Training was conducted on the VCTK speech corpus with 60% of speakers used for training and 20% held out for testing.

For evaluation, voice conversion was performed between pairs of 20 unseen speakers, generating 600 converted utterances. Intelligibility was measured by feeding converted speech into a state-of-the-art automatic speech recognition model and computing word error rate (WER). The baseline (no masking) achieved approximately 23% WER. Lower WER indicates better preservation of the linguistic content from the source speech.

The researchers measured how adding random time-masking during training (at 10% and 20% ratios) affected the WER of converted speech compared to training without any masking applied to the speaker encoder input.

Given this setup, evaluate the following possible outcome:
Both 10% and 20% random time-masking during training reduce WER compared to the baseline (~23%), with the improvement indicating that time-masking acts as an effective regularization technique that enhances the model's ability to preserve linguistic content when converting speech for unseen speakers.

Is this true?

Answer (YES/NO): NO